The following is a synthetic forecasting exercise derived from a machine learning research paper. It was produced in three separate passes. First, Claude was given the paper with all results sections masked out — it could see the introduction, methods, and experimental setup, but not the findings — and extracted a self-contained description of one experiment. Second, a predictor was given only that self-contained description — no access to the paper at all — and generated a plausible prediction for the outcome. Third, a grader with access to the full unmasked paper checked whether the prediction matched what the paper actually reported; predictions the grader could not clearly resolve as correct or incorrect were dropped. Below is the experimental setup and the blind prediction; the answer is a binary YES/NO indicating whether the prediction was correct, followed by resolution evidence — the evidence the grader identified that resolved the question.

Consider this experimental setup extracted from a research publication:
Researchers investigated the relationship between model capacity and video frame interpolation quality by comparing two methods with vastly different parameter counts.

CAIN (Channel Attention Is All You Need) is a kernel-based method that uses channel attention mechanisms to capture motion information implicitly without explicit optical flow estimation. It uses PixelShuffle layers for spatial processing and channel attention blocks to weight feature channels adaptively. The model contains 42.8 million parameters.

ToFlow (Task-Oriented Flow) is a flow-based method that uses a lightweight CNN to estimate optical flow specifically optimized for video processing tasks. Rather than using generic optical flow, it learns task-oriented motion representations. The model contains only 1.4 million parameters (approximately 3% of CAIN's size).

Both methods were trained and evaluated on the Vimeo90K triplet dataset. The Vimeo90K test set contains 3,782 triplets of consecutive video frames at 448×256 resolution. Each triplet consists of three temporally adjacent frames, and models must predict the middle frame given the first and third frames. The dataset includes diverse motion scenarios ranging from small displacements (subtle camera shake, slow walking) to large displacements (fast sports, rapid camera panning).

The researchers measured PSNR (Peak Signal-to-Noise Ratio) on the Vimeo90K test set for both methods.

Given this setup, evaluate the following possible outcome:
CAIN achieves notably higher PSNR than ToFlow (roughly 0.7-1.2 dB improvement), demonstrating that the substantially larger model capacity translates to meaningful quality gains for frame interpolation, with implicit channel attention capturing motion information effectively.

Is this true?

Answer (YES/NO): YES